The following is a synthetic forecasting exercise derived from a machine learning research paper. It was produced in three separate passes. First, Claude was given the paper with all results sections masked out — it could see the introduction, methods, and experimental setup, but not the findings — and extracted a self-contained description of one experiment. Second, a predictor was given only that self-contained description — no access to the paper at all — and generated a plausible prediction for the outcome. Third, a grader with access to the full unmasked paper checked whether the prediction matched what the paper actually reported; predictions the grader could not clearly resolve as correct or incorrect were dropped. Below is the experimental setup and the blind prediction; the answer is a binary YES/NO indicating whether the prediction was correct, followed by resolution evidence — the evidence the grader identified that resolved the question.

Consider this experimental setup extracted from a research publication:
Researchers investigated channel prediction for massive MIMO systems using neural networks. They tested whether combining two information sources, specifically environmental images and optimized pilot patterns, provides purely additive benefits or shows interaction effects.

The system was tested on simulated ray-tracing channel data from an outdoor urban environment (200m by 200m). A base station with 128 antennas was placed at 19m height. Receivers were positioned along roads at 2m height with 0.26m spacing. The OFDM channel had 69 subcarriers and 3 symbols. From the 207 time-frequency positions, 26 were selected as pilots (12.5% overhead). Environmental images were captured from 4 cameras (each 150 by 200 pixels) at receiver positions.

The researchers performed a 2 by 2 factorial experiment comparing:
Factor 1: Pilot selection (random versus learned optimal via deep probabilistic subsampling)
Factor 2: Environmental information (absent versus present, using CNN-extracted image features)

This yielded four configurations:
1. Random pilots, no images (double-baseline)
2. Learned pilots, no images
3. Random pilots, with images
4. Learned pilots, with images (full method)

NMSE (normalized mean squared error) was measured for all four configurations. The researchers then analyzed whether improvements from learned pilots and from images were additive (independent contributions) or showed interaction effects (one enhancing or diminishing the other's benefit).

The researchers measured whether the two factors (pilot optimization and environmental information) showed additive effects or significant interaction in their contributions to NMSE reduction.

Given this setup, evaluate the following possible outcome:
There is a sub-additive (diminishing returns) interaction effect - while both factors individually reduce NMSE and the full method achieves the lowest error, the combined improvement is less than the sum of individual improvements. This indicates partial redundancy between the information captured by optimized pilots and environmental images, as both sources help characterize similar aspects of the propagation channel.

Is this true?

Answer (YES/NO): YES